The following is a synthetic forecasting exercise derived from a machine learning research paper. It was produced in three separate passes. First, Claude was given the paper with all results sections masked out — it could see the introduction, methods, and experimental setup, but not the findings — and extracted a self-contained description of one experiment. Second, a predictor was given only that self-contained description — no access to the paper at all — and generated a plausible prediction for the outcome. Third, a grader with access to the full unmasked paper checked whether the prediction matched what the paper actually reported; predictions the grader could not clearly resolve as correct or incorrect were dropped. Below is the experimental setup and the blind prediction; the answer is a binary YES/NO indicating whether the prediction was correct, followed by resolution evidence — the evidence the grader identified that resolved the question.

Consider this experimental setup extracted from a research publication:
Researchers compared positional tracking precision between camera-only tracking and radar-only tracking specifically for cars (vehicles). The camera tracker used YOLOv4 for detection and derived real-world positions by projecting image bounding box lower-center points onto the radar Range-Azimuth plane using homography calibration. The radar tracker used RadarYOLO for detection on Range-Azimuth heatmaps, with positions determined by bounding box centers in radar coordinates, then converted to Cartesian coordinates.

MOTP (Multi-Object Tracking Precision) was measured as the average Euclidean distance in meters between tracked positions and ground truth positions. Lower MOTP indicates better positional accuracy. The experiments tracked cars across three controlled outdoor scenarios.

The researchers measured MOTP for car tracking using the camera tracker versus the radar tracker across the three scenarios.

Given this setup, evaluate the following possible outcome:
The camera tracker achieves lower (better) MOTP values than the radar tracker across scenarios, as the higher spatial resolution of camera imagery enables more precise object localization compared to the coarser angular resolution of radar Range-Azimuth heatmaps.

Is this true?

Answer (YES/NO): NO